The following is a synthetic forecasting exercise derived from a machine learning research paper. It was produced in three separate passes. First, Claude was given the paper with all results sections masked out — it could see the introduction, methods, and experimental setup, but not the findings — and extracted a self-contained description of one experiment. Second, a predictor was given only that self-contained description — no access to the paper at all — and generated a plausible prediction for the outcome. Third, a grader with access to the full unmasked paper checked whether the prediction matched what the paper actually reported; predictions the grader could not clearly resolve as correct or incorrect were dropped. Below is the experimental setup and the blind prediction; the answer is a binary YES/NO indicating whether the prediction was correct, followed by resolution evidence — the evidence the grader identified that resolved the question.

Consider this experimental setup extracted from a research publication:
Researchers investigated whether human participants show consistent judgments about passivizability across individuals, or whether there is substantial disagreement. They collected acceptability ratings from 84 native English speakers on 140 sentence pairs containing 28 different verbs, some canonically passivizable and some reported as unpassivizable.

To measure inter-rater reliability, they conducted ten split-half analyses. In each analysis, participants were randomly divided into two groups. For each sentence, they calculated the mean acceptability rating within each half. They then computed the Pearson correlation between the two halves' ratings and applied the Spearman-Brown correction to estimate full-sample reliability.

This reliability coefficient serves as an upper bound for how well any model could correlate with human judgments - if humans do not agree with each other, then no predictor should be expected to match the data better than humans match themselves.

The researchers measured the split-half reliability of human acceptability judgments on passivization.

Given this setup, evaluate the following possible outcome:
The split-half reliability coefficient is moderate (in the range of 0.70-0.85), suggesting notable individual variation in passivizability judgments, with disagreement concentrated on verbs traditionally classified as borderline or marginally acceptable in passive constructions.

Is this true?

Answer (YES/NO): NO